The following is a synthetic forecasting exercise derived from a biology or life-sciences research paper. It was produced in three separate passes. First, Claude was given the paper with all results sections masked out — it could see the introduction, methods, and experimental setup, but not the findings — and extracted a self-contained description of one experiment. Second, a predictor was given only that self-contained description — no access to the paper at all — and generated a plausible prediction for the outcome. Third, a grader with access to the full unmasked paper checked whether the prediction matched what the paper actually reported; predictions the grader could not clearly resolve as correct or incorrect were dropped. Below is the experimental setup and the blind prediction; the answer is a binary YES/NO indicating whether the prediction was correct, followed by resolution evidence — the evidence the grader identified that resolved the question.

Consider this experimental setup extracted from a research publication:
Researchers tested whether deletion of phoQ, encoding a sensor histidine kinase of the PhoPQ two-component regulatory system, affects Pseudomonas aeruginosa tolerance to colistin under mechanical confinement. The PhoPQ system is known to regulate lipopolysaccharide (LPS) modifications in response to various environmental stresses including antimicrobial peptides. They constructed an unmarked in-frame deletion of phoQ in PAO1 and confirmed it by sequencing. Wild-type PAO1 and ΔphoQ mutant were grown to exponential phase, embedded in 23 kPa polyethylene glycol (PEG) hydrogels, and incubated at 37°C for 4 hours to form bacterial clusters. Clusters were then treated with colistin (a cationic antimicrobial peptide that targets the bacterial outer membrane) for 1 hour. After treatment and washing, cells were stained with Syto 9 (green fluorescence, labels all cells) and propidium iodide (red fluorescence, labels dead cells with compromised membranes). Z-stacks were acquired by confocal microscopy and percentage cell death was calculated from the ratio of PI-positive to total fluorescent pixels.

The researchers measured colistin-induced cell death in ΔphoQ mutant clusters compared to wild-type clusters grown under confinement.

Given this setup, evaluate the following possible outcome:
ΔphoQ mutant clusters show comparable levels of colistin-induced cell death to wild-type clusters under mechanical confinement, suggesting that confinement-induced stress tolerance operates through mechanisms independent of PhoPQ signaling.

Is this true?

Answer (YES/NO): NO